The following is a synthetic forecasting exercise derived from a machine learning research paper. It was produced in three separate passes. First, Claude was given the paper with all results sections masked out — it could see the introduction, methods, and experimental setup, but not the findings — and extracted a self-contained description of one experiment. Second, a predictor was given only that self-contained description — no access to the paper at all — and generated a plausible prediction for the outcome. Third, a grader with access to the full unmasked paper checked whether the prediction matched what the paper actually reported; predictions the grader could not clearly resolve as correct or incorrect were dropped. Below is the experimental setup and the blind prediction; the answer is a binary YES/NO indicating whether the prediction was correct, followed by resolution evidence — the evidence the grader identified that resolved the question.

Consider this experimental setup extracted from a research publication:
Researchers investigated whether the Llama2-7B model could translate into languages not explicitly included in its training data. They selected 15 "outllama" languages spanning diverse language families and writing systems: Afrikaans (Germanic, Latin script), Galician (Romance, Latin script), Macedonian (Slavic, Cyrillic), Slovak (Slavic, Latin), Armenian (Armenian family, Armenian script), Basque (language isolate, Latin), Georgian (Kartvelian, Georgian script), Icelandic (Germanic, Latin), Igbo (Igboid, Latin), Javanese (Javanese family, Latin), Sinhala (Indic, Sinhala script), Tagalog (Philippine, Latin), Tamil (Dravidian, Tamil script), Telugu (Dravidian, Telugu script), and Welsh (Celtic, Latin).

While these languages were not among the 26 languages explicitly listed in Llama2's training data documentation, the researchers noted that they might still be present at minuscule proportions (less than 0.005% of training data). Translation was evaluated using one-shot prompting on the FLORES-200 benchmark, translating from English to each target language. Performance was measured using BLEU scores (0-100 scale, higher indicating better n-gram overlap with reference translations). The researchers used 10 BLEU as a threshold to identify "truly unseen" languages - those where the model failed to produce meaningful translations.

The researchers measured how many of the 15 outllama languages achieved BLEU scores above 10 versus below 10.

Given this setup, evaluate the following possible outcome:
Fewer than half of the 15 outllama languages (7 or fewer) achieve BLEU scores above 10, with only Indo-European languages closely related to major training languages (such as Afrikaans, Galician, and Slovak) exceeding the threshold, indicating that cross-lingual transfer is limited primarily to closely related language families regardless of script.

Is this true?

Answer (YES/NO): YES